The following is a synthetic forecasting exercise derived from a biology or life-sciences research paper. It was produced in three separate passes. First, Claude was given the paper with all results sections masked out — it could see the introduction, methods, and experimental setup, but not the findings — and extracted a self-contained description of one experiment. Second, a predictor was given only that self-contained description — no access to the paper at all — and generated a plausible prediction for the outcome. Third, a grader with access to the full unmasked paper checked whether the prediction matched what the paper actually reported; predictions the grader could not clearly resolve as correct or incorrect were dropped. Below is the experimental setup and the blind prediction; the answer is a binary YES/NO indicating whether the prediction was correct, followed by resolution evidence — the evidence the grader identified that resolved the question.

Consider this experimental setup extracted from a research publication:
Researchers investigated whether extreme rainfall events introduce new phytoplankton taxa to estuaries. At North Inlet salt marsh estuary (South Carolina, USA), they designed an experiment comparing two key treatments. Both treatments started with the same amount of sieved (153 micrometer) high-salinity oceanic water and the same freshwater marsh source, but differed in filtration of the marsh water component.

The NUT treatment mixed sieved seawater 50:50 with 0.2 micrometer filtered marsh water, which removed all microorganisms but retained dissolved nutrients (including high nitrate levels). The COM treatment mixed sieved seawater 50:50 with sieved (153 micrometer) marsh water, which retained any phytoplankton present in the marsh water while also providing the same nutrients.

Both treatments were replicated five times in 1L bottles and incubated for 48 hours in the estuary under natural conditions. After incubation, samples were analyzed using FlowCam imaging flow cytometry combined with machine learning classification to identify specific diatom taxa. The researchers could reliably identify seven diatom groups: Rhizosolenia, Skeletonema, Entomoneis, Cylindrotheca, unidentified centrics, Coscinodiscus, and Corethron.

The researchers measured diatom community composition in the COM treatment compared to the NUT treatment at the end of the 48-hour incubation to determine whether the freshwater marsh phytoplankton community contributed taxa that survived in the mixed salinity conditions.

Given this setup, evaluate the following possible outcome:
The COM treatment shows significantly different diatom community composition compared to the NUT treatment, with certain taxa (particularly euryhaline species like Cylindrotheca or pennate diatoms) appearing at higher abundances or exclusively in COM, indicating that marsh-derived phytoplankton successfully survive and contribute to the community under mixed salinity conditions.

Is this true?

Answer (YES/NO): YES